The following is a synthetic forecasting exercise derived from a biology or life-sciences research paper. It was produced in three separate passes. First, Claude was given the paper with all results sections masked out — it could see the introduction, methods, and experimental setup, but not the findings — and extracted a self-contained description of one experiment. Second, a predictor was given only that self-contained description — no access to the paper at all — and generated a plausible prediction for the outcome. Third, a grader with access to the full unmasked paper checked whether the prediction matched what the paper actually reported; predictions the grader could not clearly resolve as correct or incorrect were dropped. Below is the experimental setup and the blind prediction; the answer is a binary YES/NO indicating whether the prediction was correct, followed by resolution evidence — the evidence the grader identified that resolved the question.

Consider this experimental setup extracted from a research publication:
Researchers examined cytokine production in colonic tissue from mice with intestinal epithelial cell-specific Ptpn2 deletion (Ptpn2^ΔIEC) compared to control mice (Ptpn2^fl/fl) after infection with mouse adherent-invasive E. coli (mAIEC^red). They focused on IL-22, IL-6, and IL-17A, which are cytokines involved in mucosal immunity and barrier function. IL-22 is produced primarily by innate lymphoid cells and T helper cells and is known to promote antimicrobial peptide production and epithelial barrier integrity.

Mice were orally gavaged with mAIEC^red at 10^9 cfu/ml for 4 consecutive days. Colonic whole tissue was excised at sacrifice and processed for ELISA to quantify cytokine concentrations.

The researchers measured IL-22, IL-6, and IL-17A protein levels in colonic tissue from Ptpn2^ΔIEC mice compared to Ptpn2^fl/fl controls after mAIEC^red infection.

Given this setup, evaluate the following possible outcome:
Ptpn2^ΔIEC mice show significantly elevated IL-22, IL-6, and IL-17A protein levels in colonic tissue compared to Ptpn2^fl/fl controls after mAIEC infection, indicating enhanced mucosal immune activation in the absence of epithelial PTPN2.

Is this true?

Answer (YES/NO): NO